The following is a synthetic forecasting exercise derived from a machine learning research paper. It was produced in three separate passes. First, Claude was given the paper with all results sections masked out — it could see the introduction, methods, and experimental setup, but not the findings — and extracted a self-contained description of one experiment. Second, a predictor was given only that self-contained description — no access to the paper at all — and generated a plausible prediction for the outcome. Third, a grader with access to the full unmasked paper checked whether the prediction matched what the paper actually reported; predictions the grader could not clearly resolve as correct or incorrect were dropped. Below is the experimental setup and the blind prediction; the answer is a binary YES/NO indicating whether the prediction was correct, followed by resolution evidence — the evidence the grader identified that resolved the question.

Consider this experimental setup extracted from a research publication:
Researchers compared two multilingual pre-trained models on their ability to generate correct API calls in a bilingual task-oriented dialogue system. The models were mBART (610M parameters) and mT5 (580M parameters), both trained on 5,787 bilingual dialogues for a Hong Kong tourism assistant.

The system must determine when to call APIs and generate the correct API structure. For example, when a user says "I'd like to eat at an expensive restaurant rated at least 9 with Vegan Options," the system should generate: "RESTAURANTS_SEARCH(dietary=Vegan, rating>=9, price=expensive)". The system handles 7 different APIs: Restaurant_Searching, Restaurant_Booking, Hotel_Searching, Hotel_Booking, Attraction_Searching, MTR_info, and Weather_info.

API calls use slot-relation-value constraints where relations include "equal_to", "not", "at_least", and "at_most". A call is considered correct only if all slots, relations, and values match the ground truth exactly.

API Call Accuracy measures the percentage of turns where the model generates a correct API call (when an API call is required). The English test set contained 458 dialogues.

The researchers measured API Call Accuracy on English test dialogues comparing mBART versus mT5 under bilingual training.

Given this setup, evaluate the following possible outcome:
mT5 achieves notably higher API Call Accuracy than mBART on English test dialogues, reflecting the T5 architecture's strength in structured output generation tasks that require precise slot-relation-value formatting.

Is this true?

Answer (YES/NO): YES